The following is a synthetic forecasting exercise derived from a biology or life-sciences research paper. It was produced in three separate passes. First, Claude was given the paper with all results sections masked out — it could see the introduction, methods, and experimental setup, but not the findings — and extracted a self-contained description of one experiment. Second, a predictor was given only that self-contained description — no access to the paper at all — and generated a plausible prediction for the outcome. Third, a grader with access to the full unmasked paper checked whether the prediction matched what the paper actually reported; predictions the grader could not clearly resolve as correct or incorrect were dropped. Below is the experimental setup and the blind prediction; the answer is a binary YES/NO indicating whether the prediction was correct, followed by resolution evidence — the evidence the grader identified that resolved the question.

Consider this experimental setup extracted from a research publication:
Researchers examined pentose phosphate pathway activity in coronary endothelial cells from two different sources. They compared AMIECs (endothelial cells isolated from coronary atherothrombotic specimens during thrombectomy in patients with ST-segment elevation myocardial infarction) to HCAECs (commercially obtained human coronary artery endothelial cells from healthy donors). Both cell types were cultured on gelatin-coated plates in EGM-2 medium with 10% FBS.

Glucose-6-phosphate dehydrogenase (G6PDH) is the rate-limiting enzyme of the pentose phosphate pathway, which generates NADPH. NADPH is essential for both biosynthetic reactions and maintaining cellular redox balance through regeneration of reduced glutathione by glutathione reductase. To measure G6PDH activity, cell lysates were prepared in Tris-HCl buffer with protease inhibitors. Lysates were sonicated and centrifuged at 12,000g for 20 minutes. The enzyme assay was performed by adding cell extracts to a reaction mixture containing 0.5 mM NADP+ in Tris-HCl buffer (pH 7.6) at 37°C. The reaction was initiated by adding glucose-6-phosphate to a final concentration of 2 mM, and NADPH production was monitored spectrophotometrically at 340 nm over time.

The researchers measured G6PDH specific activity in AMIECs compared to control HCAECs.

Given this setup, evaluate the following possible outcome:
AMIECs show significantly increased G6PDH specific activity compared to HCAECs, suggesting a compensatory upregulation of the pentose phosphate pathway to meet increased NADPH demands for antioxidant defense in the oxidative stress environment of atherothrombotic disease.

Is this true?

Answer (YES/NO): YES